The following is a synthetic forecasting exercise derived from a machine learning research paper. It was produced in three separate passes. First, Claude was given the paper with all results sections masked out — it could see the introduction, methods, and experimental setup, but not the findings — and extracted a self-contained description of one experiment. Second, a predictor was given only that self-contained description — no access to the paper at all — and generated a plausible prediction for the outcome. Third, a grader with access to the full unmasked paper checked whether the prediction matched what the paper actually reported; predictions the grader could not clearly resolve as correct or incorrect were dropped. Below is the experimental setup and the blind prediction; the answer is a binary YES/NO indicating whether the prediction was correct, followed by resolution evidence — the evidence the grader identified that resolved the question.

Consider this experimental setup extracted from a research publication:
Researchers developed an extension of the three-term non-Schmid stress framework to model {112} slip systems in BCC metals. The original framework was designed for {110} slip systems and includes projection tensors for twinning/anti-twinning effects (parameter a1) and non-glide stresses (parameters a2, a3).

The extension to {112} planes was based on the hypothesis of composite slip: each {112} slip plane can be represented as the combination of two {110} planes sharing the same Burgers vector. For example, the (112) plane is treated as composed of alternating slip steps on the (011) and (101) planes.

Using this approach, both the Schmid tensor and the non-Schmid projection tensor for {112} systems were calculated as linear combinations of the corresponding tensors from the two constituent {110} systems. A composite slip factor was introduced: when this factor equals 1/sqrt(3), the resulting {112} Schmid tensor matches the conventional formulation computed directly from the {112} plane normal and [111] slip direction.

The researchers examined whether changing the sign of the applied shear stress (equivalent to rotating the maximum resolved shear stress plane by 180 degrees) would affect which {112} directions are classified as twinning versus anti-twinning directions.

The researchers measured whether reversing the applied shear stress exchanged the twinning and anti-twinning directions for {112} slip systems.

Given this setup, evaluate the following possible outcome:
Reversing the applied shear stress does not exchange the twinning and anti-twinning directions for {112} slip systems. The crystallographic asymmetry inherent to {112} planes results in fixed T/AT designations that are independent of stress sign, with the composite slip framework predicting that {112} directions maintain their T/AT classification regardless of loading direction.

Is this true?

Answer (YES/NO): NO